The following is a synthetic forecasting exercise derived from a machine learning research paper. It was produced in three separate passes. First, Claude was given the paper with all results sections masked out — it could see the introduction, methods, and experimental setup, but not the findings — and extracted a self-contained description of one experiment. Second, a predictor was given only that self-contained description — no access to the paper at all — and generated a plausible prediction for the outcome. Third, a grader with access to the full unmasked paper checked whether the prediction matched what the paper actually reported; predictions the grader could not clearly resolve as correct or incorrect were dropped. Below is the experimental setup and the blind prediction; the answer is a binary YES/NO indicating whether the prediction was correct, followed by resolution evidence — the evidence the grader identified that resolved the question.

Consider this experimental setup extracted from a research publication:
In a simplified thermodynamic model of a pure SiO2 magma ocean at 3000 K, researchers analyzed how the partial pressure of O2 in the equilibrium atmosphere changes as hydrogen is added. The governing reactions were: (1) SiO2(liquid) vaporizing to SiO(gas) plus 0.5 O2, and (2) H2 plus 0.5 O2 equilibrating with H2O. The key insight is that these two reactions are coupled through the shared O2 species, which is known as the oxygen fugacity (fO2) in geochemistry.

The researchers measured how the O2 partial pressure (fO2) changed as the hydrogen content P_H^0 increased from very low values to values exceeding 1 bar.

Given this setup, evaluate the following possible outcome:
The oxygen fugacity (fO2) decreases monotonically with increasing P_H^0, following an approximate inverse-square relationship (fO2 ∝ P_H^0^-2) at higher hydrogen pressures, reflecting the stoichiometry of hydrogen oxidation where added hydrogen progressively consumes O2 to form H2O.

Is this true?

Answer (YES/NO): NO